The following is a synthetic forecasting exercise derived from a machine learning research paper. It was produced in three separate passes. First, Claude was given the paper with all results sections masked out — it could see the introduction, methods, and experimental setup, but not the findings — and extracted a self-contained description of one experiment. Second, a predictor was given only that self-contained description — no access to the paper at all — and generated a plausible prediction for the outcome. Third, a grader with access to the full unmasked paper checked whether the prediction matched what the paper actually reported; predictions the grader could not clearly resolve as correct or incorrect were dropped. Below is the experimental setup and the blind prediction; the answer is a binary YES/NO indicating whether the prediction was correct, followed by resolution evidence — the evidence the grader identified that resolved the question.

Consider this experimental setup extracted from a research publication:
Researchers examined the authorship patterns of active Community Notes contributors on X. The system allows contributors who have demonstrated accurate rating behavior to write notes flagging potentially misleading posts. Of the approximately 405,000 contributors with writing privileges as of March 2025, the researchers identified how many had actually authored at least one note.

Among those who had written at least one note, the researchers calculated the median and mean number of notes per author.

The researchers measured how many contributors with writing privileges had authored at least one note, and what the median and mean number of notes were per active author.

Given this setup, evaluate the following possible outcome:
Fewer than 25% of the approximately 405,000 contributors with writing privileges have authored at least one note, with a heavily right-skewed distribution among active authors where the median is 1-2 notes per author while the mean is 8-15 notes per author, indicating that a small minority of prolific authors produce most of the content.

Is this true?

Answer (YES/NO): NO